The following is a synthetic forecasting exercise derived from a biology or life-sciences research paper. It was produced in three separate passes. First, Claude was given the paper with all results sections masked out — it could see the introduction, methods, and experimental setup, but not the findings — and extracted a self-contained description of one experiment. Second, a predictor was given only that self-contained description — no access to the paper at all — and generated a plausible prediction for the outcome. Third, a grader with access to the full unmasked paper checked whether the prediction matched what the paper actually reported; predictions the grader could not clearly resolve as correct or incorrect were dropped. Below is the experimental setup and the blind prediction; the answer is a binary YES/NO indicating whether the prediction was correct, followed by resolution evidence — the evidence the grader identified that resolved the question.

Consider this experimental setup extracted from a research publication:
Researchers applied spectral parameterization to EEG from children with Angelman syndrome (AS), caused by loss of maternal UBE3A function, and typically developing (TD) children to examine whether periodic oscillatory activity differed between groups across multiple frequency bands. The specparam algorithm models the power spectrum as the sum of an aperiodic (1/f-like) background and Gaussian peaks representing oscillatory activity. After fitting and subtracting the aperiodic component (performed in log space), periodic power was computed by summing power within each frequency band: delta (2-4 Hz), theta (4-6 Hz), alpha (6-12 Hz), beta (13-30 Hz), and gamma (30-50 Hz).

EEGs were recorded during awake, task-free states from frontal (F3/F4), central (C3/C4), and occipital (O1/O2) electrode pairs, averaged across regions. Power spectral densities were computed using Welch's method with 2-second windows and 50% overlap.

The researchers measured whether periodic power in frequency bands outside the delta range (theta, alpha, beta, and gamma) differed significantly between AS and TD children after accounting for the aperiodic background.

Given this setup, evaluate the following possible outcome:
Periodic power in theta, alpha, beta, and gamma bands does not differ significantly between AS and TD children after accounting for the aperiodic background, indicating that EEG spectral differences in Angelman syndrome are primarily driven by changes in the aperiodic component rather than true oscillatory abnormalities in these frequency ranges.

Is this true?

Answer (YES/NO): NO